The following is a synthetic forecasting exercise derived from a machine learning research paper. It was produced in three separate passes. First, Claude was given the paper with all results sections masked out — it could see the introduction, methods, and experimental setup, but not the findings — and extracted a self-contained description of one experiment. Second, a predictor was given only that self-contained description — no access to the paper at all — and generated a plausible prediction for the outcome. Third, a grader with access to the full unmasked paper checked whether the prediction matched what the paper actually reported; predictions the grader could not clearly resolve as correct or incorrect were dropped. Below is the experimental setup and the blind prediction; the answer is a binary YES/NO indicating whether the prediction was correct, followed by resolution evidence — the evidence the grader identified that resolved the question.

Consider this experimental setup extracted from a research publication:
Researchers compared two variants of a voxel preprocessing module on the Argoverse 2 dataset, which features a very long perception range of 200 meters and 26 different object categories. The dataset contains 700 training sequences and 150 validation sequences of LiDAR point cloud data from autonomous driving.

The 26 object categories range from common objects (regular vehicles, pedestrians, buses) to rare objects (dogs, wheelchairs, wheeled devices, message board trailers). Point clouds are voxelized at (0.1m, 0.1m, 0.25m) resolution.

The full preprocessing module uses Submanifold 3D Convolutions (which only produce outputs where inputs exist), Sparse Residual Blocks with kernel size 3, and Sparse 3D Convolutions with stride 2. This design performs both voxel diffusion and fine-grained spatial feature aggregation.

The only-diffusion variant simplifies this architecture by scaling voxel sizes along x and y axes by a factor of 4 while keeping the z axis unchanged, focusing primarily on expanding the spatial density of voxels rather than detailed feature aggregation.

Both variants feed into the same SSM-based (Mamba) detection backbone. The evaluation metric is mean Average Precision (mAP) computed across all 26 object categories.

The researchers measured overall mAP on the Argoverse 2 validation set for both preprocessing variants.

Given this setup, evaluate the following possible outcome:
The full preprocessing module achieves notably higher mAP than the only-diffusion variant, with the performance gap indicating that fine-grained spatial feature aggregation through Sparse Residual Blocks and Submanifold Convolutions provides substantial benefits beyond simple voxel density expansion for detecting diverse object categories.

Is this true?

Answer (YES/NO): NO